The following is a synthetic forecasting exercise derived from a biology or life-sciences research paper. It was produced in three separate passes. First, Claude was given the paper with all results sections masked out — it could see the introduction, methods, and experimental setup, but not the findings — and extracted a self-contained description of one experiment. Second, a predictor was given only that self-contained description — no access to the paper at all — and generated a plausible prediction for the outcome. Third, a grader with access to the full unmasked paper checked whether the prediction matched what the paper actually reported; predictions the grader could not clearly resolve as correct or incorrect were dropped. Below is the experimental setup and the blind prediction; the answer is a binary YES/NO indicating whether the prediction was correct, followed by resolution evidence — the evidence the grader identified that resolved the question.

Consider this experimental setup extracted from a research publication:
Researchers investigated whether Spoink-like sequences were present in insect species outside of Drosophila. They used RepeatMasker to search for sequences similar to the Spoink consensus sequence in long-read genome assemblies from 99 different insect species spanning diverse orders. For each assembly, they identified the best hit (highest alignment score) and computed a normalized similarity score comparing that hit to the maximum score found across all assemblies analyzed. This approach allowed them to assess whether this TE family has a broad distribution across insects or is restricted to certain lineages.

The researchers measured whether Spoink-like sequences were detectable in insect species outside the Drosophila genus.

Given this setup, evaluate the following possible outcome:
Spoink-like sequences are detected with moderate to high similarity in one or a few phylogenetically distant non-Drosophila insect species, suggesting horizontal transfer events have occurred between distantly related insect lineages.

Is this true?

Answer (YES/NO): NO